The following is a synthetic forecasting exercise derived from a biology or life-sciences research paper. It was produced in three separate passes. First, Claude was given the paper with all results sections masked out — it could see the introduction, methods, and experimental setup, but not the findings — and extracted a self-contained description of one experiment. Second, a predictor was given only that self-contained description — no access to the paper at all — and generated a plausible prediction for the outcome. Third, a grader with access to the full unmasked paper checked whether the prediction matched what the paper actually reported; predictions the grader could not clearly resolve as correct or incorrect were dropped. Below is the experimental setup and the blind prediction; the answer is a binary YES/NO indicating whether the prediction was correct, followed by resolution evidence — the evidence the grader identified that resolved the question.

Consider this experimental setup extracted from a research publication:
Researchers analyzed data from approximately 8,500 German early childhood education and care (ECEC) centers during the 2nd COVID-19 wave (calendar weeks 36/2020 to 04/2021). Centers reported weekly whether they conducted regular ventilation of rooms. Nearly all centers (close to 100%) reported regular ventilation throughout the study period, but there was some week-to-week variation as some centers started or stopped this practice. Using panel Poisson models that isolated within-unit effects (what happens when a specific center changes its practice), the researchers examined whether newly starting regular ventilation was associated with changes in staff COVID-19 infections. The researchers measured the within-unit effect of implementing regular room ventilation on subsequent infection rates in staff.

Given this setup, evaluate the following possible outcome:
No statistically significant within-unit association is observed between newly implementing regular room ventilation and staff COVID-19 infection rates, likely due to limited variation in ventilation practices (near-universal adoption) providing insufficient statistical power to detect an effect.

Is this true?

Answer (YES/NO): NO